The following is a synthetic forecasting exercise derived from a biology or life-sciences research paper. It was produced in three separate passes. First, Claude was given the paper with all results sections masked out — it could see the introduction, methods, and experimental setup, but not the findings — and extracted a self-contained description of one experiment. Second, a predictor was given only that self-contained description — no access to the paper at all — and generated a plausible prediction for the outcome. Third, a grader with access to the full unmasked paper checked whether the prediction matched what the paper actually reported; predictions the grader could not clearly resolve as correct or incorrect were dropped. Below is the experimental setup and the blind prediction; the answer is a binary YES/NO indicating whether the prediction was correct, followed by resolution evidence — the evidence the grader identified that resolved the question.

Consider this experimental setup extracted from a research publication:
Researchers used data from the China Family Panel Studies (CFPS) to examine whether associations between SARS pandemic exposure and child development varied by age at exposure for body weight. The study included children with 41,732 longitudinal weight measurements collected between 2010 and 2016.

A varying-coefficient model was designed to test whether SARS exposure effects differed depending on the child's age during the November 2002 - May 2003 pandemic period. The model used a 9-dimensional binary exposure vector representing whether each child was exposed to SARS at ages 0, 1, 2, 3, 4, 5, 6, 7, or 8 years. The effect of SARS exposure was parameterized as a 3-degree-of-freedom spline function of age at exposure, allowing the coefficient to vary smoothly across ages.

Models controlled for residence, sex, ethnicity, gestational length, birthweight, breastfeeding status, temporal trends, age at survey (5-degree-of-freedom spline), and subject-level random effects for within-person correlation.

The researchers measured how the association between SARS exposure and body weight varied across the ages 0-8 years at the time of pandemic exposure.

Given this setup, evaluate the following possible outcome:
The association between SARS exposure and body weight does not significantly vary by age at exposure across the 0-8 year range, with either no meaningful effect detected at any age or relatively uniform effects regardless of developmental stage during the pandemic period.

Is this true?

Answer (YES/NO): NO